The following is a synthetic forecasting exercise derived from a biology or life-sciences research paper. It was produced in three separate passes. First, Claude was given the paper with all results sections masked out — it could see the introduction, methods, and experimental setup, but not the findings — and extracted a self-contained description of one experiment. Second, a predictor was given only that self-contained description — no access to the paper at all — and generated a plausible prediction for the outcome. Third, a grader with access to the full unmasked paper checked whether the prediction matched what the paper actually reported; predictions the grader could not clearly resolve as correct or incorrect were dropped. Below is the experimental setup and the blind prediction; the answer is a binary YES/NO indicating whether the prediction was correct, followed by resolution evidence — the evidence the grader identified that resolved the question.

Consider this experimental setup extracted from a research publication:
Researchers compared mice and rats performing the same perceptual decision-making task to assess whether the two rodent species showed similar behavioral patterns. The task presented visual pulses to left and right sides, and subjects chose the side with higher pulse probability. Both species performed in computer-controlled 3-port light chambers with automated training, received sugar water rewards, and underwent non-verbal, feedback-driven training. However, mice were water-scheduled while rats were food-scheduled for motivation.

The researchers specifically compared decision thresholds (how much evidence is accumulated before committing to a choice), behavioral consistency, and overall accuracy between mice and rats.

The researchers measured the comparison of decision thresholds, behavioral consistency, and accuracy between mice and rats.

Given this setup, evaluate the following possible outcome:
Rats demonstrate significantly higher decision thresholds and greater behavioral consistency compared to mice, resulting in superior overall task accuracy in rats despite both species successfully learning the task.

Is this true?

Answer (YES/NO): YES